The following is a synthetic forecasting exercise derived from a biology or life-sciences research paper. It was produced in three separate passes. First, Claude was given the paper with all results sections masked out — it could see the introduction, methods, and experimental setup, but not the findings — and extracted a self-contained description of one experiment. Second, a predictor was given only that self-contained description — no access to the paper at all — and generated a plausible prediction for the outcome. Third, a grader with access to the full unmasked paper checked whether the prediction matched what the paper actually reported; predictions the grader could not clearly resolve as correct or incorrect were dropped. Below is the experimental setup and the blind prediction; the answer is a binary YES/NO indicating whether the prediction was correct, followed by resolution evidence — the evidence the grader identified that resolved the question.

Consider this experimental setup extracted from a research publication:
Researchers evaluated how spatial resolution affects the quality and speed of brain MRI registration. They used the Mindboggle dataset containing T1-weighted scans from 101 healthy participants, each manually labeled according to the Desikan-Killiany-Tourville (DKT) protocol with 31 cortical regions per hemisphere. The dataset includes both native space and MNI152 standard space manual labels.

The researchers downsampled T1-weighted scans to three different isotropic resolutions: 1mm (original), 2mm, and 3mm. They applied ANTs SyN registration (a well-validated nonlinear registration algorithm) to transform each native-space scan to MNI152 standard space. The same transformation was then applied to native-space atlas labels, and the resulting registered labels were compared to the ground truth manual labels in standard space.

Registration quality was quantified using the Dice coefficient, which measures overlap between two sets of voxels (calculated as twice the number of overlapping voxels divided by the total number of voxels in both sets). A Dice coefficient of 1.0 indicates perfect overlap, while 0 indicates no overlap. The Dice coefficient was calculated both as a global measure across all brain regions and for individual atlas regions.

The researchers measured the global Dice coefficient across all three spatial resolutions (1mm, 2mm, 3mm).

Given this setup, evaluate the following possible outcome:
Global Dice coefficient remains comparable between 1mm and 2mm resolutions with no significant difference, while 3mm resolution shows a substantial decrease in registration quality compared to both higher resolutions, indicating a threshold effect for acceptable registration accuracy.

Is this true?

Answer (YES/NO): NO